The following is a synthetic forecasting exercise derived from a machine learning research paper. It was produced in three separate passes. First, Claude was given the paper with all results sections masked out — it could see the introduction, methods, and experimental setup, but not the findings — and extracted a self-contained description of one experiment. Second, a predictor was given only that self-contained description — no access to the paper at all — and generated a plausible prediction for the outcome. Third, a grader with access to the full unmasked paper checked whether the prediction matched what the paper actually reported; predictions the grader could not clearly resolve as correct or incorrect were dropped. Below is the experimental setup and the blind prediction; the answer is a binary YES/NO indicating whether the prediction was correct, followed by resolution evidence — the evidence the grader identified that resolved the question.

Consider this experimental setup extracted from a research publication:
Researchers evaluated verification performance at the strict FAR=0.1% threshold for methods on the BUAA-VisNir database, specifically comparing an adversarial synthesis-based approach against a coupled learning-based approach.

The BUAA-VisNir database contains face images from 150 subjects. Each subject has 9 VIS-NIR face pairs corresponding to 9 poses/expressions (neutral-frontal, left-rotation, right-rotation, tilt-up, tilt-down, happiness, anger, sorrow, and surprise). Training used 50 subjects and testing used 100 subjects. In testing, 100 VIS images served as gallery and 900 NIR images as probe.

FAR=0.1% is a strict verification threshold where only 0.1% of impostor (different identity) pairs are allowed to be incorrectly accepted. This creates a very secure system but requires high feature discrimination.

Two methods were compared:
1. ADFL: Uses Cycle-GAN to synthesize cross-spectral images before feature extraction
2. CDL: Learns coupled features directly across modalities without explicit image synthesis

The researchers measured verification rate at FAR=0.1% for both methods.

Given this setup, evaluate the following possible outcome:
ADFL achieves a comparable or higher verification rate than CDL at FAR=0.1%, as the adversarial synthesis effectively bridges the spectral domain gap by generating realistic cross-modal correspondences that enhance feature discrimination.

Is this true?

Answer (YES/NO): NO